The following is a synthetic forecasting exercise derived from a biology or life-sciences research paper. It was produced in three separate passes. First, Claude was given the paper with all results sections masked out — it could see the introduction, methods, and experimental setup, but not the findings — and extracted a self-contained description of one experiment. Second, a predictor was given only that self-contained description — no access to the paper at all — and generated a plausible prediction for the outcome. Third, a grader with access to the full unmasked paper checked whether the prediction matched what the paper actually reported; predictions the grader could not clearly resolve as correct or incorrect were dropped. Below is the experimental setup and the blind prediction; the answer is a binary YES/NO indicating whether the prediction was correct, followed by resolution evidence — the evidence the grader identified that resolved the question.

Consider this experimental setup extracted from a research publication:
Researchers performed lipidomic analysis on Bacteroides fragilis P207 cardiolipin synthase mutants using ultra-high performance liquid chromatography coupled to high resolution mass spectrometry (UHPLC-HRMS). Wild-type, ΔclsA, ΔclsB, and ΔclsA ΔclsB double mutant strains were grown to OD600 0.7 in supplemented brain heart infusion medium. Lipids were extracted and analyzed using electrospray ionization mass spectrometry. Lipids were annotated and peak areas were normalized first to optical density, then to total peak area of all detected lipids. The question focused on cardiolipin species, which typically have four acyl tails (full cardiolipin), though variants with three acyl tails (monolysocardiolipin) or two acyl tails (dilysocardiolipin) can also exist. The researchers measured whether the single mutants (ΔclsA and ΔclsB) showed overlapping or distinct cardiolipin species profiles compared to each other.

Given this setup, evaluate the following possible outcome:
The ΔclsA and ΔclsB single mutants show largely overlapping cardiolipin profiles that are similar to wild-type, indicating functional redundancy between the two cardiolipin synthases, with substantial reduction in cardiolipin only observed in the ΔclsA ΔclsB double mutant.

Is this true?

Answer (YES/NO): NO